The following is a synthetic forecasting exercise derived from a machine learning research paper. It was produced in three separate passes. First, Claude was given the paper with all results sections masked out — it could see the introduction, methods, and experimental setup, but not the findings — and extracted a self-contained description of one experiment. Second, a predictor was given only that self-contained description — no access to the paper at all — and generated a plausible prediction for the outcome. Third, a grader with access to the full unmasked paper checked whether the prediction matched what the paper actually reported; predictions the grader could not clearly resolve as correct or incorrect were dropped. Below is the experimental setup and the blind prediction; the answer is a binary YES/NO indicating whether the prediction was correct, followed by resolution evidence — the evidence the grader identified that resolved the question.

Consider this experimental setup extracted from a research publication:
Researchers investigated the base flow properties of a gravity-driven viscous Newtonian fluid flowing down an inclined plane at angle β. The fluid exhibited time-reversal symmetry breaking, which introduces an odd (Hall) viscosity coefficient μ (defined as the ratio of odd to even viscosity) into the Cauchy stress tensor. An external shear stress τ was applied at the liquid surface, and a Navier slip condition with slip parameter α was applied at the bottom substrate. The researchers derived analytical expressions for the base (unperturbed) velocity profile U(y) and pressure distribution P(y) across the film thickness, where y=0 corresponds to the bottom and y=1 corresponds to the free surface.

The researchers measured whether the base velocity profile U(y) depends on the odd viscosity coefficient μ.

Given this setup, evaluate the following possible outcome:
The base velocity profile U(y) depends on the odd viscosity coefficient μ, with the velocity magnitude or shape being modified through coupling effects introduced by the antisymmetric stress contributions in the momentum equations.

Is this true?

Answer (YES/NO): NO